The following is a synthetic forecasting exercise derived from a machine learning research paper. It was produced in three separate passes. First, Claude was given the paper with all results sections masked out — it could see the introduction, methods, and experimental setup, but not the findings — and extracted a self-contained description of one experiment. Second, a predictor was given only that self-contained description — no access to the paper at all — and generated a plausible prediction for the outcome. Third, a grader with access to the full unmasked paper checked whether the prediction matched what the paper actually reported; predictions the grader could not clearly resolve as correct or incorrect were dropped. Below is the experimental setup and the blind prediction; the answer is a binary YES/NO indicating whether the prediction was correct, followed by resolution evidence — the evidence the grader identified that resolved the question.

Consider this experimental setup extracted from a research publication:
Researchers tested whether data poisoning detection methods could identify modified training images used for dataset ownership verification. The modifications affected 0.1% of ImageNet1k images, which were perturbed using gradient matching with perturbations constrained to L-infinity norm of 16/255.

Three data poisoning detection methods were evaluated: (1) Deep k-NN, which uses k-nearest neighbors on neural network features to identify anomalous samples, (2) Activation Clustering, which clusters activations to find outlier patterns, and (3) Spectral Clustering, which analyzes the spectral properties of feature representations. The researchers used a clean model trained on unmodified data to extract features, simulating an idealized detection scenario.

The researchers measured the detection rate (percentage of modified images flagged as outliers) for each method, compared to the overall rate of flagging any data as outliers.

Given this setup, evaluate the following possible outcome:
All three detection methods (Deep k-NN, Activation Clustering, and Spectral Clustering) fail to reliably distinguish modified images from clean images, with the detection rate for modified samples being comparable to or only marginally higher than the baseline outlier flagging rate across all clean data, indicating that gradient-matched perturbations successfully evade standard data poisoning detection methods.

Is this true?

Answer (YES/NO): YES